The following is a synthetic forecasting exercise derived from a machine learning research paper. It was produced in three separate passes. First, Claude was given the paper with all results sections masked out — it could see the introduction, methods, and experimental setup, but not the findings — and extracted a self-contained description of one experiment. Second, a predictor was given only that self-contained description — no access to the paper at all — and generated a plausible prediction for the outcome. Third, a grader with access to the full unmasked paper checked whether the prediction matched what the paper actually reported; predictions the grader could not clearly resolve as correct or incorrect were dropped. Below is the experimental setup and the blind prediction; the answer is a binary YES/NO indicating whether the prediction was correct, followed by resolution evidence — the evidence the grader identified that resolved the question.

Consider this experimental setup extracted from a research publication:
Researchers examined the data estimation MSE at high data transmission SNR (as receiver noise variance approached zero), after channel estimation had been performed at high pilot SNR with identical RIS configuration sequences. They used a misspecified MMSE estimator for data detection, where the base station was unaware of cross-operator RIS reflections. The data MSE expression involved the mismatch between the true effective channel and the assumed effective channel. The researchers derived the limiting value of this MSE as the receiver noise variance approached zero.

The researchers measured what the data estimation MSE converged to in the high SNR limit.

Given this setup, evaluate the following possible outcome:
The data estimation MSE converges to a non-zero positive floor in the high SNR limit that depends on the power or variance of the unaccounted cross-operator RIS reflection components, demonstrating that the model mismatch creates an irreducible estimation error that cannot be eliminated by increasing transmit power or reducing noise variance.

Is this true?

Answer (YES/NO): YES